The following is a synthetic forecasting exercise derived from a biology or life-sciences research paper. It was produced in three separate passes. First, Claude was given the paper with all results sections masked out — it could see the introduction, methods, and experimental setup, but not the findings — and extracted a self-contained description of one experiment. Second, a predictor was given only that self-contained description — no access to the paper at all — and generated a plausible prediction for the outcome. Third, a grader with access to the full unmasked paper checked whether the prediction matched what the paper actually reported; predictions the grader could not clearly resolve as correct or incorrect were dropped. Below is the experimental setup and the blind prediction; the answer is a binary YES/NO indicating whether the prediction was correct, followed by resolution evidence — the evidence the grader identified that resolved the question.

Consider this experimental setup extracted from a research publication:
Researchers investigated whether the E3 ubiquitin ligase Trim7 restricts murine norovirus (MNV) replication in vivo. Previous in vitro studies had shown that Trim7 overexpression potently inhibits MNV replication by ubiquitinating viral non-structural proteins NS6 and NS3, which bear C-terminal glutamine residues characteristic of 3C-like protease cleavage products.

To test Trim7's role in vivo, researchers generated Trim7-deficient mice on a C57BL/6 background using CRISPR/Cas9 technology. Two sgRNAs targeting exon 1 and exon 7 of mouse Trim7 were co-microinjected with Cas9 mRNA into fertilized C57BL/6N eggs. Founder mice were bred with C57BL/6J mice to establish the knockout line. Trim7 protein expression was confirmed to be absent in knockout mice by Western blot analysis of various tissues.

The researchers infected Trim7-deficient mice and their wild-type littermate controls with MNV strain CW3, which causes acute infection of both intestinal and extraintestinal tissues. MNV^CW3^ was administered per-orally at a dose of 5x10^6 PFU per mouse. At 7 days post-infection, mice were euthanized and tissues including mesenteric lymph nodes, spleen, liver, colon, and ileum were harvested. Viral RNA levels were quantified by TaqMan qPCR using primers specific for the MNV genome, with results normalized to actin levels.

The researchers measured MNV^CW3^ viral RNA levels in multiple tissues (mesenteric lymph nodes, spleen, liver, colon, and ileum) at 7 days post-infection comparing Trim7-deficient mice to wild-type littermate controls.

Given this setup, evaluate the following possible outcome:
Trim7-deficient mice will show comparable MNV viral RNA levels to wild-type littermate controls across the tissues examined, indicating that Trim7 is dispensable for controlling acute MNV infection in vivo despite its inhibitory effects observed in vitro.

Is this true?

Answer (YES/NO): YES